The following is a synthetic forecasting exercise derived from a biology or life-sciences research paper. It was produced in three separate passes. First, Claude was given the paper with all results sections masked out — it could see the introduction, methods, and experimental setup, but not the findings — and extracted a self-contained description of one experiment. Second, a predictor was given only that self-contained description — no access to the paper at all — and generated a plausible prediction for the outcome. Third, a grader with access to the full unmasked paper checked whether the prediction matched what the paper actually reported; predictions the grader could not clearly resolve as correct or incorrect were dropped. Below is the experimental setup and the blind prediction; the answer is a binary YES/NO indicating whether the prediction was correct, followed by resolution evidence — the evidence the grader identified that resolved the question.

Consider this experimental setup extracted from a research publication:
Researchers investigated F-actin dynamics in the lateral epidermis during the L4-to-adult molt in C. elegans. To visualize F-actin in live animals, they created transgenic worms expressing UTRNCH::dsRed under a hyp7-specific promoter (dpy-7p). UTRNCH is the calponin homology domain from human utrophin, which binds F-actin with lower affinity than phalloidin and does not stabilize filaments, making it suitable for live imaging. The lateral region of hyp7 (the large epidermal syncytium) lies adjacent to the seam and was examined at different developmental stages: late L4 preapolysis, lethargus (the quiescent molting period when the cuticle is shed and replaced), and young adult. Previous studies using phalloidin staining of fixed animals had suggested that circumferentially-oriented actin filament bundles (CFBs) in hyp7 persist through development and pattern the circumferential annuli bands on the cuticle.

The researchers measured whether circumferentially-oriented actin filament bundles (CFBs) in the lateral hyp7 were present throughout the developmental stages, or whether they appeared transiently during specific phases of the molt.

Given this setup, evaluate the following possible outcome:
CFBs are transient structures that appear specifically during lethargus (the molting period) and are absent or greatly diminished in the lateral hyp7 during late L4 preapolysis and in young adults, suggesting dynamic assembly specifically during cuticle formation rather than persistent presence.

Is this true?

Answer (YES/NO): NO